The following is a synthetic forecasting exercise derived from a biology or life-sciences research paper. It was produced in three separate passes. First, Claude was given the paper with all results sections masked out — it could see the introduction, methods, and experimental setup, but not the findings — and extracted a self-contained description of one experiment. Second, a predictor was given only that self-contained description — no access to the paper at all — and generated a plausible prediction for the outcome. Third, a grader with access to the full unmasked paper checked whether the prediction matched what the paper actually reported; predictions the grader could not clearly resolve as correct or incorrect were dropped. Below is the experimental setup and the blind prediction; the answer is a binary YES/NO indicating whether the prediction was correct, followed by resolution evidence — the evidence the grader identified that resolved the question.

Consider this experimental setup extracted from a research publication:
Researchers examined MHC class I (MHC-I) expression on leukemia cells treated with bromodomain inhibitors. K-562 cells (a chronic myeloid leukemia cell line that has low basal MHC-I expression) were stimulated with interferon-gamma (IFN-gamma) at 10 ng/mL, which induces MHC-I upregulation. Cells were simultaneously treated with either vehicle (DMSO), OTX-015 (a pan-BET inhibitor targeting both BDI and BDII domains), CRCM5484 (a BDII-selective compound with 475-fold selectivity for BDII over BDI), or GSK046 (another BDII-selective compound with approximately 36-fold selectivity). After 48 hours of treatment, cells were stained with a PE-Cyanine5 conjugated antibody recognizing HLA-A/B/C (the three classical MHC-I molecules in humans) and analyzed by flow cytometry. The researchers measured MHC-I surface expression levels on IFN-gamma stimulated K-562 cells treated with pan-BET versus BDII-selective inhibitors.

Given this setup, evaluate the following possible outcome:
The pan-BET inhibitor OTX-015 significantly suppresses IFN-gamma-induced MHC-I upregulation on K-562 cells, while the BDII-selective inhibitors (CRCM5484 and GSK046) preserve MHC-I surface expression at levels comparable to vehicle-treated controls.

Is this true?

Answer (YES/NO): NO